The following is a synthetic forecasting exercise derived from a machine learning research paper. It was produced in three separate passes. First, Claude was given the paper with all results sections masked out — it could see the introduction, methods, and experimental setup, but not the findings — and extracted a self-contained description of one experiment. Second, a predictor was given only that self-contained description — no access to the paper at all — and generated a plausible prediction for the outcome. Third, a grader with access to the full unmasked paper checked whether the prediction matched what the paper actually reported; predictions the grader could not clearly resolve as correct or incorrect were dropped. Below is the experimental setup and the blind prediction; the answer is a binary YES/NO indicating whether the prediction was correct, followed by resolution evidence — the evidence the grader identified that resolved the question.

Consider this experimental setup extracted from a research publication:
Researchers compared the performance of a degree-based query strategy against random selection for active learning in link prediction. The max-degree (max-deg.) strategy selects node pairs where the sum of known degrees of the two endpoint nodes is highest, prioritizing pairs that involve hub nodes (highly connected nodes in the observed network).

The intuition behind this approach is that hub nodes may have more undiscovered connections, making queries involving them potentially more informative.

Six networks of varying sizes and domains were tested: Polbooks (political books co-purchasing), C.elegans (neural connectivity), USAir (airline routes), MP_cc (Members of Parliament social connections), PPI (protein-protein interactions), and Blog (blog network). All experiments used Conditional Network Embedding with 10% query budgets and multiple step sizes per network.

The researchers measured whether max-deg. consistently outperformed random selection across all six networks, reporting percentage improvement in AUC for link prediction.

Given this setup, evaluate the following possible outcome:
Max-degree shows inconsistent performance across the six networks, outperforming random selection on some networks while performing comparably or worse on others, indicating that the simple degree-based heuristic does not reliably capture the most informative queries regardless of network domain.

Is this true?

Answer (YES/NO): YES